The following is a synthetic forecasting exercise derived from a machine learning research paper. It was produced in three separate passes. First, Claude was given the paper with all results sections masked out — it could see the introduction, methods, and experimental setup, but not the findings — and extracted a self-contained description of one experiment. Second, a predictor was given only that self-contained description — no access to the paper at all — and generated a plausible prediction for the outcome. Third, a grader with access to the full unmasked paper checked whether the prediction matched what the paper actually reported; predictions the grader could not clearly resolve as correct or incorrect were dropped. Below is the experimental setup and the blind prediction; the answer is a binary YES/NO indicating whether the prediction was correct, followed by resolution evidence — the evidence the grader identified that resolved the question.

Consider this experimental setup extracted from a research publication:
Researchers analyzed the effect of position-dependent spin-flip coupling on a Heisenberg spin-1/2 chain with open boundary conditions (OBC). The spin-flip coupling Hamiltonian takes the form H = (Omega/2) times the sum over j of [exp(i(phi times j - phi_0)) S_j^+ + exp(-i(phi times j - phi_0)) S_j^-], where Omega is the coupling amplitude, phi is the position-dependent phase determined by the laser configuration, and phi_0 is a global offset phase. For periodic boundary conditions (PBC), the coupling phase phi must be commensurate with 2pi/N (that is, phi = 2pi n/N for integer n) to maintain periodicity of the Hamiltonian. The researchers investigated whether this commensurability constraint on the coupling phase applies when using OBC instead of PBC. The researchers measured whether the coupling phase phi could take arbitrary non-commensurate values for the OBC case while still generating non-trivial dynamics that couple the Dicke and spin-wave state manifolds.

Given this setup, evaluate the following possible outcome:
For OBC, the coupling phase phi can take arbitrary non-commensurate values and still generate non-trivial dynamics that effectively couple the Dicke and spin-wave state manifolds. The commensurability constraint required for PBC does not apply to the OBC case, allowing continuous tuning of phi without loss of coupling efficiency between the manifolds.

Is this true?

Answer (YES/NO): YES